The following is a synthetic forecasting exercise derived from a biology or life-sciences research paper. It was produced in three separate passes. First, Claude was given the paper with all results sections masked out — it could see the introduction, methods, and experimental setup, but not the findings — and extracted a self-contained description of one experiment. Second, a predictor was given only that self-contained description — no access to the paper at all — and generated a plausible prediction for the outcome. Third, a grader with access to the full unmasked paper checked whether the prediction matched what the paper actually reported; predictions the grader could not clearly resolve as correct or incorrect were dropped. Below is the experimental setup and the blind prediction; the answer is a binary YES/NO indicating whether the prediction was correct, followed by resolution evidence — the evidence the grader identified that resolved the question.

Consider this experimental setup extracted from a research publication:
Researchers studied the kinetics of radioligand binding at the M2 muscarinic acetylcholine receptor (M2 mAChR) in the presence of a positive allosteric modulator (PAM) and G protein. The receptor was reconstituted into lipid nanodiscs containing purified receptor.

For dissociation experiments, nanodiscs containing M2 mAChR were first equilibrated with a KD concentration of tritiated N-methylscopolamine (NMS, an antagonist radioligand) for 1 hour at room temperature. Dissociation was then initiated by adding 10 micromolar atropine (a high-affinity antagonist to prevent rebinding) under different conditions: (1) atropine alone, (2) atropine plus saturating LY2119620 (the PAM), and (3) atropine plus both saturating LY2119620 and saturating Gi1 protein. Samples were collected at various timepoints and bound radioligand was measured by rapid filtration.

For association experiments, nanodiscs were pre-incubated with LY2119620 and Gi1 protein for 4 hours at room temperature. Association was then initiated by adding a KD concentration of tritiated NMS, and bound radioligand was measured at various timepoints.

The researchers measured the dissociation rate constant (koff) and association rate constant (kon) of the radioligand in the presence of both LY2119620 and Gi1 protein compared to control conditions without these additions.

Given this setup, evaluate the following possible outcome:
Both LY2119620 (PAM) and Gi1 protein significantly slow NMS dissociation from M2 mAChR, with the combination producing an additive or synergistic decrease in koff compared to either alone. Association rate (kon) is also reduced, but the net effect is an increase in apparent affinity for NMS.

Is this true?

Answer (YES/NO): NO